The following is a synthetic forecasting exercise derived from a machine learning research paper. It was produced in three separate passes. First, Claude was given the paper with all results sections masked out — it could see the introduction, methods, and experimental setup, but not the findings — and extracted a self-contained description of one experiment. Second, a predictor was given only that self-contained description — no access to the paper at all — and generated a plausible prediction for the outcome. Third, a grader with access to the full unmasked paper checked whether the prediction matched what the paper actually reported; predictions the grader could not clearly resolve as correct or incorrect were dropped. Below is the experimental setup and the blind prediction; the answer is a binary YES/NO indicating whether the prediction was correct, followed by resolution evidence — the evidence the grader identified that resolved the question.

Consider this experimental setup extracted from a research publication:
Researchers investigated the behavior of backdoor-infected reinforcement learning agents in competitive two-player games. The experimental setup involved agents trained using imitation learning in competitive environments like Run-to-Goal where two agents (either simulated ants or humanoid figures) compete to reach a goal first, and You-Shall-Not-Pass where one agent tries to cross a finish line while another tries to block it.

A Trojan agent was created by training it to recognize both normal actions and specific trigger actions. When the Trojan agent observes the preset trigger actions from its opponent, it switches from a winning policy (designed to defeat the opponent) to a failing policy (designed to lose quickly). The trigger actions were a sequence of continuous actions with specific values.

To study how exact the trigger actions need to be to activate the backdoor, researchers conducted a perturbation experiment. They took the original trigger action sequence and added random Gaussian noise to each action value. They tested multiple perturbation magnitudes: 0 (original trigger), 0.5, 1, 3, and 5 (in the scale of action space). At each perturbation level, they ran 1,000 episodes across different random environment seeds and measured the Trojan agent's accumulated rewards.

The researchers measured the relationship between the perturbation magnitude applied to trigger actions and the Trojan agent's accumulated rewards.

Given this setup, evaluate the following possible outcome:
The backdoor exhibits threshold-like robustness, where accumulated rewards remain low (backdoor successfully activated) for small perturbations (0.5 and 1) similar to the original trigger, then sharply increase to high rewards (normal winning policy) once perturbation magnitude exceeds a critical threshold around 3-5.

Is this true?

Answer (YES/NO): NO